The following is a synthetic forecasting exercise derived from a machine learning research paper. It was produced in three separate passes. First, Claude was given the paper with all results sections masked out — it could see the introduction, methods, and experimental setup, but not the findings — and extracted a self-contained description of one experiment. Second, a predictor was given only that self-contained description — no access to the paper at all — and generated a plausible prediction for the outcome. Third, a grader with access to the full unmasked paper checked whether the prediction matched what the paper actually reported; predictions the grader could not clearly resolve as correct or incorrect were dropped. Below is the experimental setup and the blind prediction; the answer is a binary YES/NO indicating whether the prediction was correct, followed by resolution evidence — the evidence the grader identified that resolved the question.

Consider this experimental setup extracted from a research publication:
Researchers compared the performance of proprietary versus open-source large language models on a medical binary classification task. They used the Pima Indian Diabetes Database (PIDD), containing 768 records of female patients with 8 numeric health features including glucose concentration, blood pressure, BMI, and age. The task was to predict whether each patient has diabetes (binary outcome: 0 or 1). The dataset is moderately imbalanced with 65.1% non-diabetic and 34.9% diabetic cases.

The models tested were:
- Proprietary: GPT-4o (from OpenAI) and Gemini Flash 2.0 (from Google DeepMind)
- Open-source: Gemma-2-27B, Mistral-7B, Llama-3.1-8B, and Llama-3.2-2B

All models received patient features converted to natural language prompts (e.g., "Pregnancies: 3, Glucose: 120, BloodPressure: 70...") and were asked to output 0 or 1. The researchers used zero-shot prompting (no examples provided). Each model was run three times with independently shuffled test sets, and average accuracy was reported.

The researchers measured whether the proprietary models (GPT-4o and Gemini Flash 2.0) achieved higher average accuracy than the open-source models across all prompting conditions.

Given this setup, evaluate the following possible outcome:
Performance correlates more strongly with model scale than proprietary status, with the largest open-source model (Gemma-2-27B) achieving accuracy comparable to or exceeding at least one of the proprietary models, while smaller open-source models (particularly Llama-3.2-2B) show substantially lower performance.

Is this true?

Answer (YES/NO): YES